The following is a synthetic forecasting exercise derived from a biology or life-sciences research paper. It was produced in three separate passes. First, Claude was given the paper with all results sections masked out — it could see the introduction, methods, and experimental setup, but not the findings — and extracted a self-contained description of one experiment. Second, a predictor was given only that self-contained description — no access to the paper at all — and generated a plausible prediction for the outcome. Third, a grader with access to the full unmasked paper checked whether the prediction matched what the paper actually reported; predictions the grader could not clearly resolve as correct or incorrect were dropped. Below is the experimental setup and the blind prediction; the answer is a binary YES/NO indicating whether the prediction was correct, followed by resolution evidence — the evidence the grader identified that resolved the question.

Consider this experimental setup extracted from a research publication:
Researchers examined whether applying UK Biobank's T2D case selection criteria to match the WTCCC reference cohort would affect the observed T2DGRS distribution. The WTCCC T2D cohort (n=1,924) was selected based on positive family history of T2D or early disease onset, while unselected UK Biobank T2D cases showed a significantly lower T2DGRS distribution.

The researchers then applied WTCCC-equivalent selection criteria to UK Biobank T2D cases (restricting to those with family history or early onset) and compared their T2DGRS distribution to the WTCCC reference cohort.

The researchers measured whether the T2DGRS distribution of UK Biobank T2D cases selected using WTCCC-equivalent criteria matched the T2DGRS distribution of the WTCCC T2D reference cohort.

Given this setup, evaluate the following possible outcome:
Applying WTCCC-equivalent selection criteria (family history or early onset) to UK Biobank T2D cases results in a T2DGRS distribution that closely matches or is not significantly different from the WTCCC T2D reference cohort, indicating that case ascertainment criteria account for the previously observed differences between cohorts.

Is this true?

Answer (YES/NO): YES